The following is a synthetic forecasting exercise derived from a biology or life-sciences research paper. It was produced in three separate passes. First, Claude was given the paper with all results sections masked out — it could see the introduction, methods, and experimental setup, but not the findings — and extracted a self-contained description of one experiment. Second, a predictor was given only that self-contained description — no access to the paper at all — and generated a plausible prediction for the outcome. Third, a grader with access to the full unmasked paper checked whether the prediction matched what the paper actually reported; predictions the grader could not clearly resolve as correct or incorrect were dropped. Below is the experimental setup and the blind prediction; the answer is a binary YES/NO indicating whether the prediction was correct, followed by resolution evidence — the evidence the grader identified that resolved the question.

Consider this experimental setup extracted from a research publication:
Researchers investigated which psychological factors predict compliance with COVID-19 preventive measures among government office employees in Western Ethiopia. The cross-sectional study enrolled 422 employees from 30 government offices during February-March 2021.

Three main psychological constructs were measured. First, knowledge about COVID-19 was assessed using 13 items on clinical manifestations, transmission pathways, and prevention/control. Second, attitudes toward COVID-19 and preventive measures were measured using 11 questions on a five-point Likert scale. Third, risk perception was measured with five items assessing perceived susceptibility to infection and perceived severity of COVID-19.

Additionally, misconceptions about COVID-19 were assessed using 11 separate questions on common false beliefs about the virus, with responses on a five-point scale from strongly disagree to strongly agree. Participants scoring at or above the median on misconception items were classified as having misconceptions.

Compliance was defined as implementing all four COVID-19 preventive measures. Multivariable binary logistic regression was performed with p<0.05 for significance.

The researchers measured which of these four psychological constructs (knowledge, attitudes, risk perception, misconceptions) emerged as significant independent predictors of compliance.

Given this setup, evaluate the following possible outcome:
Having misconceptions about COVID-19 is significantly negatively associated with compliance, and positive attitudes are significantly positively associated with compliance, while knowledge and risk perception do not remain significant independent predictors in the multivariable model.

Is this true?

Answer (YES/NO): NO